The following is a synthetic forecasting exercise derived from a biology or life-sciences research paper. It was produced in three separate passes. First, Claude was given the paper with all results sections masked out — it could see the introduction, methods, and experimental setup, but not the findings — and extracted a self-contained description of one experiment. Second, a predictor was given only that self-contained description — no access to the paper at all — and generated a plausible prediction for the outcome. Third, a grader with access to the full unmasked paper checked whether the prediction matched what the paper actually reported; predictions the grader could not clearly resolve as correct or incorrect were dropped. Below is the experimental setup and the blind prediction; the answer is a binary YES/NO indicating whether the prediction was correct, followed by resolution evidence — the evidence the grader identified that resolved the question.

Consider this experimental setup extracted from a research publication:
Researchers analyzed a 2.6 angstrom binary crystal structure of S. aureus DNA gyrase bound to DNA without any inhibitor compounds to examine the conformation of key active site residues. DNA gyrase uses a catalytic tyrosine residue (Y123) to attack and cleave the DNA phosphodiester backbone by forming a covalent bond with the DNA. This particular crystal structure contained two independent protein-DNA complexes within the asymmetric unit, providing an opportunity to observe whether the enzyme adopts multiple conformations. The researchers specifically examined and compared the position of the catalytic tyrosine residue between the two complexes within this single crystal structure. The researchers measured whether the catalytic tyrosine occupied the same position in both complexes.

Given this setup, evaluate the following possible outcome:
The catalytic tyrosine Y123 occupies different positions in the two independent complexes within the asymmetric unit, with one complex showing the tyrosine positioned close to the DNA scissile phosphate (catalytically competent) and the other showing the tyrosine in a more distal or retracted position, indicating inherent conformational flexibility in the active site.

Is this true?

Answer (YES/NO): YES